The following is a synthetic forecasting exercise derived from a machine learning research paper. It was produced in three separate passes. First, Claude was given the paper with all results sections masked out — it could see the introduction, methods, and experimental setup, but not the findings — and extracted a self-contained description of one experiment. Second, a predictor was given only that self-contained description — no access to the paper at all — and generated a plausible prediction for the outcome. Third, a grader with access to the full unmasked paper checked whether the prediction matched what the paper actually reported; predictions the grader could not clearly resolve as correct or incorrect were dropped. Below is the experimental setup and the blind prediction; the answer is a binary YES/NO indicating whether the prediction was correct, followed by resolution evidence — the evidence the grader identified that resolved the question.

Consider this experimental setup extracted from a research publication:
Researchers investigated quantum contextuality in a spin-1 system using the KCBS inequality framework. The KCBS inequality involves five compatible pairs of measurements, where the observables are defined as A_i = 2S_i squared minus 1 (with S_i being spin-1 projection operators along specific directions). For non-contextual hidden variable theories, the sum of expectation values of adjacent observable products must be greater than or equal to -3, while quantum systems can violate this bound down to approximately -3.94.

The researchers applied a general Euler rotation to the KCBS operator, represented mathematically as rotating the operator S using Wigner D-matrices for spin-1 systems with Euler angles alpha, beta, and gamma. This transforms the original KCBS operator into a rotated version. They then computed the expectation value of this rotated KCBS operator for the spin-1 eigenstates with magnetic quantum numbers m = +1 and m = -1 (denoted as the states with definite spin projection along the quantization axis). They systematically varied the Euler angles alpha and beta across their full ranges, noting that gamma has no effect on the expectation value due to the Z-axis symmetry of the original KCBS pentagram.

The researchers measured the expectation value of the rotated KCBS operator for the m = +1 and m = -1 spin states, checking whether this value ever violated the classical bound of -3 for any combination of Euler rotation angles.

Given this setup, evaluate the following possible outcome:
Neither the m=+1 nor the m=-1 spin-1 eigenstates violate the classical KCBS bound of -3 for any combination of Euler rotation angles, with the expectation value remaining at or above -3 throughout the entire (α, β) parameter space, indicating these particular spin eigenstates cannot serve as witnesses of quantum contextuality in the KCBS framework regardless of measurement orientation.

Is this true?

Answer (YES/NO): YES